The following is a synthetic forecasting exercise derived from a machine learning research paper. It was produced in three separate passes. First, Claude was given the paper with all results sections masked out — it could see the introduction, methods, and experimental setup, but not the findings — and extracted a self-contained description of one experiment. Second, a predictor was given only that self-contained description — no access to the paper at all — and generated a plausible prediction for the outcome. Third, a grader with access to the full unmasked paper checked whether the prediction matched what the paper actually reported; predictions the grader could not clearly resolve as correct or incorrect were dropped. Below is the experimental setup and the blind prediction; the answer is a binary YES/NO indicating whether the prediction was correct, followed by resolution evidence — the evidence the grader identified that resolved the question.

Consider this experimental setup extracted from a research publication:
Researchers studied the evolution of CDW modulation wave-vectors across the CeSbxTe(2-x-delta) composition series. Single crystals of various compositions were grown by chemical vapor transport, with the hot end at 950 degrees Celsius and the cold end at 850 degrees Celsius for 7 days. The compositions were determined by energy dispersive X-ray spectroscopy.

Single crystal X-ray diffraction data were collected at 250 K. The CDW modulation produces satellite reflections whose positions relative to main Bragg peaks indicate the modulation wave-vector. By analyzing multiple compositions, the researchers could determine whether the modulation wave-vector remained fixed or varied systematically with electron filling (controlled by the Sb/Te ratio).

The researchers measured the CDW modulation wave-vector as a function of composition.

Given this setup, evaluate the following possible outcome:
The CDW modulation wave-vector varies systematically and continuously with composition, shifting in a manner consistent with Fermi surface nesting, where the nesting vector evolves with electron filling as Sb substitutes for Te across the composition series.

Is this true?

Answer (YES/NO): NO